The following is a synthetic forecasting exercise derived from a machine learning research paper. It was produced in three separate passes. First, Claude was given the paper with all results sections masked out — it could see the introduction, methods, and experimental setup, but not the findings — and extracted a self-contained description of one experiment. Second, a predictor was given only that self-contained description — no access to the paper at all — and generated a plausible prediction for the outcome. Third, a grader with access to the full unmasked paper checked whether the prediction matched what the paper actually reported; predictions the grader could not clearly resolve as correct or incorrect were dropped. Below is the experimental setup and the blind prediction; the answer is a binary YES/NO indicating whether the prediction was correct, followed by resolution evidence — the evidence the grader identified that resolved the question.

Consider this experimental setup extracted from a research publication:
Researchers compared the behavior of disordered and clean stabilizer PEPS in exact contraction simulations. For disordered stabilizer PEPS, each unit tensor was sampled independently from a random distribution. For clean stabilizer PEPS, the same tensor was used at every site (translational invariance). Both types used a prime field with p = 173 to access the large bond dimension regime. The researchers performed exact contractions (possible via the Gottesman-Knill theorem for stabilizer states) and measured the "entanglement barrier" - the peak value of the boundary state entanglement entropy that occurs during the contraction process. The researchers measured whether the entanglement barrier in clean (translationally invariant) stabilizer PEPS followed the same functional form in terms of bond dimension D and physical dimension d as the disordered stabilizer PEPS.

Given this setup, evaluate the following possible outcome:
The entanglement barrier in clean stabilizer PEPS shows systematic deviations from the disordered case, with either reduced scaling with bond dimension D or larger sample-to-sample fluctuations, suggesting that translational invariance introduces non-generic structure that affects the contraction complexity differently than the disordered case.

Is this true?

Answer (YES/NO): NO